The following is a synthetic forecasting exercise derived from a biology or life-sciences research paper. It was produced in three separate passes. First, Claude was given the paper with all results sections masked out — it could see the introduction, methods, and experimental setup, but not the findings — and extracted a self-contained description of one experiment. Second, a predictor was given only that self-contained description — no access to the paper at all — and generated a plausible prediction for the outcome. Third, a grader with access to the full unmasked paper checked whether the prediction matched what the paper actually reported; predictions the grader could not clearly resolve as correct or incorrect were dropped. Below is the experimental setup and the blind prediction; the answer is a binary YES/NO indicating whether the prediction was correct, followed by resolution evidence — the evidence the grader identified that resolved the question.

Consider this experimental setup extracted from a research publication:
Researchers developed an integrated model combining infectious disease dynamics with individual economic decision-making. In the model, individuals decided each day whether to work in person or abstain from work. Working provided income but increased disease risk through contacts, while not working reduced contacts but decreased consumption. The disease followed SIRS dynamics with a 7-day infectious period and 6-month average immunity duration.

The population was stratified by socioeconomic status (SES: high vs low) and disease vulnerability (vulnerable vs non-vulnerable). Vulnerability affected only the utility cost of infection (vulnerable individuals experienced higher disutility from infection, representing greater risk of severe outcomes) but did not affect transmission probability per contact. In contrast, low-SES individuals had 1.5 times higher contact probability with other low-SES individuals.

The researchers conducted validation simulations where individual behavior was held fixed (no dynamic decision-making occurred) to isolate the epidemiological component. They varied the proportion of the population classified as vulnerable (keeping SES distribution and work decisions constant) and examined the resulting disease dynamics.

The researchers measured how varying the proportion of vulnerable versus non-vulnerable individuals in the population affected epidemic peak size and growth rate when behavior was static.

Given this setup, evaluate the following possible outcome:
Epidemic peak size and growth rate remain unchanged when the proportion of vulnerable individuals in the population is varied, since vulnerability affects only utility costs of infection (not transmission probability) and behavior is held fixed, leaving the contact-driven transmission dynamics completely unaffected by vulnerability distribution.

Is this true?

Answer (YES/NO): YES